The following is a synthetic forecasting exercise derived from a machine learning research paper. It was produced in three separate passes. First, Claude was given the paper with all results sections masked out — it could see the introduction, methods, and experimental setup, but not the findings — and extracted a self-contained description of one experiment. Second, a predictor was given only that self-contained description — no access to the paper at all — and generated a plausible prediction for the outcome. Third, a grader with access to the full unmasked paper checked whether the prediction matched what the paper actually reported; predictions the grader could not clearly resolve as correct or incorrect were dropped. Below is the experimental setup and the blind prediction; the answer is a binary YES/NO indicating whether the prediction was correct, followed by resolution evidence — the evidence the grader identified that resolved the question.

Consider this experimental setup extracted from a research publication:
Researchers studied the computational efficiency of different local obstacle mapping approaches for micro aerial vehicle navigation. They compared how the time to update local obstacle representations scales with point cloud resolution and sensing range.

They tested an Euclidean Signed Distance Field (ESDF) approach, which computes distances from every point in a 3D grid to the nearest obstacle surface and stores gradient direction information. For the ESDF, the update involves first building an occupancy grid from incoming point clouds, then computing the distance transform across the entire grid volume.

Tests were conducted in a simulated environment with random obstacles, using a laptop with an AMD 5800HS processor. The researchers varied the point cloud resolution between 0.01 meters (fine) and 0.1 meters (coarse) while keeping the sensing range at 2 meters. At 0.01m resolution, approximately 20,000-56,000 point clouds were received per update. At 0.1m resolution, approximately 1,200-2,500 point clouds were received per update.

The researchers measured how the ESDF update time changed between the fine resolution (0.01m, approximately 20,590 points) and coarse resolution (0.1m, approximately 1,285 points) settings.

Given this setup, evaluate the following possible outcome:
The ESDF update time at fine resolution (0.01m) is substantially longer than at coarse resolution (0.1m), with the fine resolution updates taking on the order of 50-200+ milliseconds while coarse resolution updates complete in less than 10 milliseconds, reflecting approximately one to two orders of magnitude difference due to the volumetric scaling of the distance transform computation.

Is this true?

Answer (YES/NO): NO